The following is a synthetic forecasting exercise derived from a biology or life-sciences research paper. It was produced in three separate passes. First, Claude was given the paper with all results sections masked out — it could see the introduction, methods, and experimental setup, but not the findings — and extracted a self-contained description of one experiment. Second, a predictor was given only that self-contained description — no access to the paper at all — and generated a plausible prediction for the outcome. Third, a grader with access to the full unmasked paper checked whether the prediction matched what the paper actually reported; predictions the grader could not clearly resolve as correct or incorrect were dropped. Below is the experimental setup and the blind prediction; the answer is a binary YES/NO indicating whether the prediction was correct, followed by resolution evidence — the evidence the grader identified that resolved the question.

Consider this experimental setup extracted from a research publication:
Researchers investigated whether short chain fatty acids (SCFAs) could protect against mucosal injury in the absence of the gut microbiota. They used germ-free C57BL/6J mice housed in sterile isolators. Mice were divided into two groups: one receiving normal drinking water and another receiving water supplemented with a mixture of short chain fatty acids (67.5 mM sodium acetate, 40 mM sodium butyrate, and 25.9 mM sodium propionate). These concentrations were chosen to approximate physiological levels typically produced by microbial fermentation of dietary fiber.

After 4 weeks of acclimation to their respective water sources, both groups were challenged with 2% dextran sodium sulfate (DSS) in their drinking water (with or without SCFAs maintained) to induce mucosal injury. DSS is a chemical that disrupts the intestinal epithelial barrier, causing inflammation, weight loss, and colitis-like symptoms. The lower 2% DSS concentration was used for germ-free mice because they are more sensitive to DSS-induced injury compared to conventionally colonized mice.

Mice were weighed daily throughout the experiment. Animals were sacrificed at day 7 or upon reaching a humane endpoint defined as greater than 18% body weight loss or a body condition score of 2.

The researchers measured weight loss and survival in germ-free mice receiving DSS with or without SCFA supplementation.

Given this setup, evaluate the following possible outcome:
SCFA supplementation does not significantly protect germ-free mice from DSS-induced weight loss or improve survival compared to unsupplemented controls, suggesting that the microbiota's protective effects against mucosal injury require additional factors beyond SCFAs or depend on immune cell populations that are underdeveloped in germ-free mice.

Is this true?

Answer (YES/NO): YES